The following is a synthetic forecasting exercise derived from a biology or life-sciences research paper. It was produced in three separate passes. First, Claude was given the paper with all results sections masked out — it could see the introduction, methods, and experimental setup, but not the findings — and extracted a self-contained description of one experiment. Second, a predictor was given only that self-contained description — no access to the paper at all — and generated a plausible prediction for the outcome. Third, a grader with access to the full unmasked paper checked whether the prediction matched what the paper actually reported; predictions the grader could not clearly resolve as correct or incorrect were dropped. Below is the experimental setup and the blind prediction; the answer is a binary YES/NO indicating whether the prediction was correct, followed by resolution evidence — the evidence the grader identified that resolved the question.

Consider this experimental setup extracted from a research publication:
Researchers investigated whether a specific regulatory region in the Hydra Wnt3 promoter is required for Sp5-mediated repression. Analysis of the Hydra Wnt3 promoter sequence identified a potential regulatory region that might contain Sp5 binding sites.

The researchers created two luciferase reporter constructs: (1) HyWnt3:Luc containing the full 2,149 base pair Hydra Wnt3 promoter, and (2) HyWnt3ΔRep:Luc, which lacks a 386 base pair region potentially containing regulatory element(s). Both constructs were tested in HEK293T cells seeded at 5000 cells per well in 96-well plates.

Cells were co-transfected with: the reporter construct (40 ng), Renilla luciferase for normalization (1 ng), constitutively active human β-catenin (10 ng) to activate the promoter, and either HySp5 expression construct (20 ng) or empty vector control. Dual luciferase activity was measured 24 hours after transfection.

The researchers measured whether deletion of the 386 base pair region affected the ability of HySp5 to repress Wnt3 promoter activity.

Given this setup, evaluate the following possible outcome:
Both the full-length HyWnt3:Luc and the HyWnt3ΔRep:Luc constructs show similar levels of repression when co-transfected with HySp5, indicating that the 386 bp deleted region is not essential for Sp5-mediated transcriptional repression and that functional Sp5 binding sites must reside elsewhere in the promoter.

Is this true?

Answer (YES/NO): NO